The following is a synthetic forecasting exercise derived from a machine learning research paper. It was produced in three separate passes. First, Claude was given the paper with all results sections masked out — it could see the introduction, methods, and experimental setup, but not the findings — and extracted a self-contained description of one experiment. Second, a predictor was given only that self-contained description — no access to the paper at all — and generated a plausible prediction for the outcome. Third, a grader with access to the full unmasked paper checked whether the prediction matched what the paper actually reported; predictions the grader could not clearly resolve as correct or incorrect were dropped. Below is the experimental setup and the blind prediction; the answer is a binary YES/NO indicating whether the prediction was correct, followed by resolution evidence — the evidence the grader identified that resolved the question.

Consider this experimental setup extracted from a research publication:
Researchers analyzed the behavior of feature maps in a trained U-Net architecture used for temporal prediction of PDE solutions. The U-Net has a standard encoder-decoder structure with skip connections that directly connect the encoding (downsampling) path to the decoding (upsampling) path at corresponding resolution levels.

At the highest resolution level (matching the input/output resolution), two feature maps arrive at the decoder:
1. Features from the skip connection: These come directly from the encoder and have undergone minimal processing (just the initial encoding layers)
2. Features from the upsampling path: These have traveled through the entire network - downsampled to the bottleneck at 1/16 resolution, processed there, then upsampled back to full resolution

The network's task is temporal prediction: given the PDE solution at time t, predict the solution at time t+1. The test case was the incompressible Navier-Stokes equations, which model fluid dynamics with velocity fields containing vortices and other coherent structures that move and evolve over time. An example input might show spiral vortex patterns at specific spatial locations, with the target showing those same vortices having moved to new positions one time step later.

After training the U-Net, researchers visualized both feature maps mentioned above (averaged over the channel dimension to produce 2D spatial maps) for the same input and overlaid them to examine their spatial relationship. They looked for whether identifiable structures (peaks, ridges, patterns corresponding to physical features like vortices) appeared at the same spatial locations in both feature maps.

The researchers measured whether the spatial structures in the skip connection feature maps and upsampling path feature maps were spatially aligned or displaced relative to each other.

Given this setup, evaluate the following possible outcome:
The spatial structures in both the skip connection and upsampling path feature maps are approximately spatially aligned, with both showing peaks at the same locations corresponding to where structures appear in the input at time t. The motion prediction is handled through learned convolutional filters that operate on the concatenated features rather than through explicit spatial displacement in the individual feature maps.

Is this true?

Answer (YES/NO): NO